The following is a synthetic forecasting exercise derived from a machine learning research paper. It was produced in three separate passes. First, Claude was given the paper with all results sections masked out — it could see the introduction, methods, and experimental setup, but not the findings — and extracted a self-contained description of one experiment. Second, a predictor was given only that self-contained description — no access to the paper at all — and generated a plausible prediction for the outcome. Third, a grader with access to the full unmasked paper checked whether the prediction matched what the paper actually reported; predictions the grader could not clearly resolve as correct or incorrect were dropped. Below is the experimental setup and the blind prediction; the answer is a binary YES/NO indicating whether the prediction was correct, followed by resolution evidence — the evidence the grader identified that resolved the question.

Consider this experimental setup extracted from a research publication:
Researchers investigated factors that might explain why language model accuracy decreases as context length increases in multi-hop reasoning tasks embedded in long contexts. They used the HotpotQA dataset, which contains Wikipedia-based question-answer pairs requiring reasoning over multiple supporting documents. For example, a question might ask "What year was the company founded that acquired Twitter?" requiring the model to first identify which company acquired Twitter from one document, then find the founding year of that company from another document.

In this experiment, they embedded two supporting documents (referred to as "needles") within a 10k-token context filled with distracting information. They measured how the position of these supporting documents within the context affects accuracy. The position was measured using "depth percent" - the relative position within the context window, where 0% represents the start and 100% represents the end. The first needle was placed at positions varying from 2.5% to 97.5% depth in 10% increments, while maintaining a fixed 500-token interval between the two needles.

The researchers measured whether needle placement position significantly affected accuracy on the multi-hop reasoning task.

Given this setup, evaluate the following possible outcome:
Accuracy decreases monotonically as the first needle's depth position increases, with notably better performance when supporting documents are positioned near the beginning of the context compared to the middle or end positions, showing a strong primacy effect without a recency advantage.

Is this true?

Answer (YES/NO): NO